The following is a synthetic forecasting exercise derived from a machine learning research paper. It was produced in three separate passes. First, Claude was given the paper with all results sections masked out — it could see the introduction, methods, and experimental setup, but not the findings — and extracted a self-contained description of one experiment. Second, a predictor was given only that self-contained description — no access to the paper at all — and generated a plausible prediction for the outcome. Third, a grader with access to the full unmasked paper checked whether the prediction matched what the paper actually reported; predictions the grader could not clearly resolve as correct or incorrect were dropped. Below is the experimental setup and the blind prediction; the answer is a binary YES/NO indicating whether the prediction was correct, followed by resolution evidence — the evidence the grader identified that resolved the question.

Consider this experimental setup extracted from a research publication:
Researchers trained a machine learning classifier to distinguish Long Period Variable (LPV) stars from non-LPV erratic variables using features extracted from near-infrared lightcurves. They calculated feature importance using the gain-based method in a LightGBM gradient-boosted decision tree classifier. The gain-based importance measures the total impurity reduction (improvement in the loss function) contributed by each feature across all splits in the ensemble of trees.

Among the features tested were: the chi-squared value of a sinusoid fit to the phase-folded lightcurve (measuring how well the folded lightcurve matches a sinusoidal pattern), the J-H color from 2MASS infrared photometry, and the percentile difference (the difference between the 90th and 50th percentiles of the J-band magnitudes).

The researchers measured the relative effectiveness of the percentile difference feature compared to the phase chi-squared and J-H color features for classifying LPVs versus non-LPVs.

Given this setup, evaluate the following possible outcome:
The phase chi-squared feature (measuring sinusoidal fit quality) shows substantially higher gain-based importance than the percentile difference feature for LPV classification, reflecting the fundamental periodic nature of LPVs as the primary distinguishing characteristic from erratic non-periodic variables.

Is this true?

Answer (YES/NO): YES